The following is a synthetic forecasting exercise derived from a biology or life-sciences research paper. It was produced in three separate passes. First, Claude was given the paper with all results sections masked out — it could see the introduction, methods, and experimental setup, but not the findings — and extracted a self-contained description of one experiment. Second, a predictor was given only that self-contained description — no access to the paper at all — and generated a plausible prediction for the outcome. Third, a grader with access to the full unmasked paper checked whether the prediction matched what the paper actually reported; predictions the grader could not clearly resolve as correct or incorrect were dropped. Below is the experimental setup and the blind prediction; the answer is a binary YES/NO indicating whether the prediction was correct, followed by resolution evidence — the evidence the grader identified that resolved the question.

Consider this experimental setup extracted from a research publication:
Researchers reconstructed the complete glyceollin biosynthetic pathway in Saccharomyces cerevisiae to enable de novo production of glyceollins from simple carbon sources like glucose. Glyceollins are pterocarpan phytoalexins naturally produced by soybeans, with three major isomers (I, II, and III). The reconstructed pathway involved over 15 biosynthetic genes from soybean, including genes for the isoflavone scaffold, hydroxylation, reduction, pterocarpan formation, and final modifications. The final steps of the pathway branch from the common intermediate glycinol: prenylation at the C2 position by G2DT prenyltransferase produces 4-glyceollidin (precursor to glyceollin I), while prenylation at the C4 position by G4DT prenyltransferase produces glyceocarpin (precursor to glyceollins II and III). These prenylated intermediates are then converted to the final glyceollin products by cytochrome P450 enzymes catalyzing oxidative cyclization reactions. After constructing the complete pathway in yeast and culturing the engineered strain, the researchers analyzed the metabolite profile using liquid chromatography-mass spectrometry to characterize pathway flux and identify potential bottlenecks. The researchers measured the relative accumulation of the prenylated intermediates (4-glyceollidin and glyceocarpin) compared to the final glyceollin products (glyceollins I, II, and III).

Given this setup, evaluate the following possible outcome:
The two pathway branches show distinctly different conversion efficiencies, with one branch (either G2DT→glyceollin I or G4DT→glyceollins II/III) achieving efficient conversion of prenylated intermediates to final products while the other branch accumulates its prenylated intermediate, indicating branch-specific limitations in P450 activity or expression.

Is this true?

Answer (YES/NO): NO